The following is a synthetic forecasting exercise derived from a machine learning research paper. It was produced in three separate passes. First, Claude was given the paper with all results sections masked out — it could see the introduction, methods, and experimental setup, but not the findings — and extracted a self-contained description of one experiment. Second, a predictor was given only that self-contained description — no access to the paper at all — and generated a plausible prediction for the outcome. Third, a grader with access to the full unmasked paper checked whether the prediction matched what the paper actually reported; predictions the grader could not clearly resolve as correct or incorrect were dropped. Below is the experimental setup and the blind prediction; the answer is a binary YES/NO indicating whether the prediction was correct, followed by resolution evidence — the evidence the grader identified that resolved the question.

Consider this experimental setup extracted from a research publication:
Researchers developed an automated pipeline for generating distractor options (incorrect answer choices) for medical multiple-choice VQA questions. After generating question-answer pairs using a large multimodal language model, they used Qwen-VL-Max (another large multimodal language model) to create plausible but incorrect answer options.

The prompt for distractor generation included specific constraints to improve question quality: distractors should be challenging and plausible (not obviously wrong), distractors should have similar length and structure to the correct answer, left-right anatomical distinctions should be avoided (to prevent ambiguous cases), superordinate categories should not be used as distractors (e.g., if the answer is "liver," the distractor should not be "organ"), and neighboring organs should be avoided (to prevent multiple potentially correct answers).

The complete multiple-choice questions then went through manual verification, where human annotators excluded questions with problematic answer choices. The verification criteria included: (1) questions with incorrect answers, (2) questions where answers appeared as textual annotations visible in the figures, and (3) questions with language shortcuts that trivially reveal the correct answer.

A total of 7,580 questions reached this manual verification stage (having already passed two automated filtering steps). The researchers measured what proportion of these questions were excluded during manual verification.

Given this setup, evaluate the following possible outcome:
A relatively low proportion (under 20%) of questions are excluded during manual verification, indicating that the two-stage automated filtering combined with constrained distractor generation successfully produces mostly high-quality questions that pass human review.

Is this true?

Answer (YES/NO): YES